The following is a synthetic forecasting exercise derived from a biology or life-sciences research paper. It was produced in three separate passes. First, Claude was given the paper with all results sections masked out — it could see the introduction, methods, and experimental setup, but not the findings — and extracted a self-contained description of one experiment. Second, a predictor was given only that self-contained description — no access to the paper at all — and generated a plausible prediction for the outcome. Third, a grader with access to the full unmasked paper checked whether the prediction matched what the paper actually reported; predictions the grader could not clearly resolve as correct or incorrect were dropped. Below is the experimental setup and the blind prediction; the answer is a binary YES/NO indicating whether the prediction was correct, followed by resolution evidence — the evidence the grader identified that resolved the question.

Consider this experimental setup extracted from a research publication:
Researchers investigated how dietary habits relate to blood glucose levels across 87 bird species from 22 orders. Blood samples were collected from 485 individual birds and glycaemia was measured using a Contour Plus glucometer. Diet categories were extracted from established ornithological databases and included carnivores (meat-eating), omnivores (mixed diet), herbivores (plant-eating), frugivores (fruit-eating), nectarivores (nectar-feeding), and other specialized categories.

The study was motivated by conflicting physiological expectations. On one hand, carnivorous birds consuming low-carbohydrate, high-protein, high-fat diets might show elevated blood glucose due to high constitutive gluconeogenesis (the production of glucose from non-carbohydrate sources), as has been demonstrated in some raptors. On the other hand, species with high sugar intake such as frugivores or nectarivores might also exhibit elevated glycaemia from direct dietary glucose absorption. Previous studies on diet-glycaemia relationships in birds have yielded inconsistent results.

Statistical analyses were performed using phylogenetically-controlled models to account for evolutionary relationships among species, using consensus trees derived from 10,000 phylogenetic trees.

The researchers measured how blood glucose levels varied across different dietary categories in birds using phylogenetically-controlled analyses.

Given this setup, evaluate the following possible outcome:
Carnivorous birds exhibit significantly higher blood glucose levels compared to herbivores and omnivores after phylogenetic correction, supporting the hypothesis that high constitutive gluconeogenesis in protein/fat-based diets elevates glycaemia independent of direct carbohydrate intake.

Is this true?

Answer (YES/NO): NO